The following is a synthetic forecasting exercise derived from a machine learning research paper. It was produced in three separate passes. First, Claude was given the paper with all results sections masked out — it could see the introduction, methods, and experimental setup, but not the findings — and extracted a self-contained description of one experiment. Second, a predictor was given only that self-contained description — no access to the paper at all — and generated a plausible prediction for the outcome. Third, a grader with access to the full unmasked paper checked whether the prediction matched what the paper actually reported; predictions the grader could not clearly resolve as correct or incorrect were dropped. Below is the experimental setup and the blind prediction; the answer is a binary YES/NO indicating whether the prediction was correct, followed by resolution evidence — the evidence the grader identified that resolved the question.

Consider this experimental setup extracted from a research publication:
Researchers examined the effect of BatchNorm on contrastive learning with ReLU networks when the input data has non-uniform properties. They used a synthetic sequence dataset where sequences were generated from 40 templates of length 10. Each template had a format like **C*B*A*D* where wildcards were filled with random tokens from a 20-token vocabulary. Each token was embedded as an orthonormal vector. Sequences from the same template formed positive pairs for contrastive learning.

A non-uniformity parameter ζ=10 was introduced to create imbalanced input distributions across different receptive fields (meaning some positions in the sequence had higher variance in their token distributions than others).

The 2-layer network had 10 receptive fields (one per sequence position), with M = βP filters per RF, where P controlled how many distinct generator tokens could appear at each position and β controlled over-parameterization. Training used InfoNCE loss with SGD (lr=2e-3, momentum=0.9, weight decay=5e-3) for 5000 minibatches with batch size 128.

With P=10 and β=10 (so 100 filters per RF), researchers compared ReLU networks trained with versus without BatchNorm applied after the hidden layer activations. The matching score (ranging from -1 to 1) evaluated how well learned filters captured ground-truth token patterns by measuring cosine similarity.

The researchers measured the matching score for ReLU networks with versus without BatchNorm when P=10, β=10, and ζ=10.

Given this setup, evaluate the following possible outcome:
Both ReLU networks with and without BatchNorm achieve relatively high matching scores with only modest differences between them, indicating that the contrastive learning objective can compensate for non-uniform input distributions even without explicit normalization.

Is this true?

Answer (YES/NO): NO